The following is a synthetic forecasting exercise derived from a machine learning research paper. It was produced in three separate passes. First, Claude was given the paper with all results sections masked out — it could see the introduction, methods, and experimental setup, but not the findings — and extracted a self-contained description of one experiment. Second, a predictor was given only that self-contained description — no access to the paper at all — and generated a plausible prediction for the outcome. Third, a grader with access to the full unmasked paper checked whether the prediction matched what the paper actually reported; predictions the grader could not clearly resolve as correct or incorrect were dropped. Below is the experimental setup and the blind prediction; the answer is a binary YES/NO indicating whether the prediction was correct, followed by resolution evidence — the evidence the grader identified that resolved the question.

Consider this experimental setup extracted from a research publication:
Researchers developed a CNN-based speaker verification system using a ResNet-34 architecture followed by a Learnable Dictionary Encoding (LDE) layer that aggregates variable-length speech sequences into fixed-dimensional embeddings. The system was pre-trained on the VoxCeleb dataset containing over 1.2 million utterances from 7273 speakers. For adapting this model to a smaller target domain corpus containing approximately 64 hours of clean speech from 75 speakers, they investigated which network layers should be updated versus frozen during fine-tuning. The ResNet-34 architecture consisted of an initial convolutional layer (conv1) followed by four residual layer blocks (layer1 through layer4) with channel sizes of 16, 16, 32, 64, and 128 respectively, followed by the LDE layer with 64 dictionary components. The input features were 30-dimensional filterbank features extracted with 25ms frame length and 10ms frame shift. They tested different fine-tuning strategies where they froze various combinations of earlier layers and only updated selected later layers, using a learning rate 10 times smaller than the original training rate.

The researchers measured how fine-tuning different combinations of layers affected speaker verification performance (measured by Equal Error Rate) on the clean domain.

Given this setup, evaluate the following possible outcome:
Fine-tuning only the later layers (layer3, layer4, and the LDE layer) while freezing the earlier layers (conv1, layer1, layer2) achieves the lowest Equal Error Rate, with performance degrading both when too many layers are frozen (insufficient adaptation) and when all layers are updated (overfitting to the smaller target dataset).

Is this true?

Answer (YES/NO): NO